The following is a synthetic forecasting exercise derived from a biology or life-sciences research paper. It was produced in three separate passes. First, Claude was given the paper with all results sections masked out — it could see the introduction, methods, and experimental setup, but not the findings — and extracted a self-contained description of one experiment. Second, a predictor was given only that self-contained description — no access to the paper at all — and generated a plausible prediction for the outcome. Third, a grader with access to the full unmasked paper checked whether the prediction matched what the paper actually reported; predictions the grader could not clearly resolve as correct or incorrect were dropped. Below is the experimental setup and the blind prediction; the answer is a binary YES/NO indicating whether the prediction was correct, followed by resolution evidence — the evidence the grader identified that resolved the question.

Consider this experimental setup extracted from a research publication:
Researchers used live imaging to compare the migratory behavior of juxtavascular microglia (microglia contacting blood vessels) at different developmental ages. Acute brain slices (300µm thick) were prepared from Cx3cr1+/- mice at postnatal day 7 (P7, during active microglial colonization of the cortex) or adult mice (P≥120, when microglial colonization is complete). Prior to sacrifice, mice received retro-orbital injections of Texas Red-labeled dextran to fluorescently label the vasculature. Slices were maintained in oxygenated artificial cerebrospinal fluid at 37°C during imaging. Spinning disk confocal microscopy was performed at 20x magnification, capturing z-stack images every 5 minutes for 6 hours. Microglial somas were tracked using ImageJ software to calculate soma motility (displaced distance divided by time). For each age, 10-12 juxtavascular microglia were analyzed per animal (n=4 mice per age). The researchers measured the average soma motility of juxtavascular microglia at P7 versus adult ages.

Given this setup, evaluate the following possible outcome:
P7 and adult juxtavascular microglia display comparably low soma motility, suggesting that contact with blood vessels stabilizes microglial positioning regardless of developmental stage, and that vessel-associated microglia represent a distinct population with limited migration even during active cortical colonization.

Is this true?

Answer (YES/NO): NO